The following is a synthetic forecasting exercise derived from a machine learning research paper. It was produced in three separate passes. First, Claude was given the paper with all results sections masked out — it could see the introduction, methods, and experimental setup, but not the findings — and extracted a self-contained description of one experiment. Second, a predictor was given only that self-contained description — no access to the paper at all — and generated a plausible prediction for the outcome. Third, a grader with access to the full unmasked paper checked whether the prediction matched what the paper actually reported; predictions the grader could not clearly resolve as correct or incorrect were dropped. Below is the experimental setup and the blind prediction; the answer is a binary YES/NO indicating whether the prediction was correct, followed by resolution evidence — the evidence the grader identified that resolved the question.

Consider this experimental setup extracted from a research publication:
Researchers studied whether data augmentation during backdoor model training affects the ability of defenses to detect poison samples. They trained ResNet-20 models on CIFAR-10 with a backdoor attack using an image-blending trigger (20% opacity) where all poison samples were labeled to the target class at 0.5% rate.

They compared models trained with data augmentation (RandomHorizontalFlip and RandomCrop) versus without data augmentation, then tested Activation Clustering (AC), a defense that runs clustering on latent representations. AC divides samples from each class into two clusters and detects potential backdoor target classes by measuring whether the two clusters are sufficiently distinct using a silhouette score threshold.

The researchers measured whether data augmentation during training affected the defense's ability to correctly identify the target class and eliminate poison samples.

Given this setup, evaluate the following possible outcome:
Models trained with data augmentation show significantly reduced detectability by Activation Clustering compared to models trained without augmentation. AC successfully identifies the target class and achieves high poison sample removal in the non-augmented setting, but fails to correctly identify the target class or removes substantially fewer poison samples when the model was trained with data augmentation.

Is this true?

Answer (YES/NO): NO